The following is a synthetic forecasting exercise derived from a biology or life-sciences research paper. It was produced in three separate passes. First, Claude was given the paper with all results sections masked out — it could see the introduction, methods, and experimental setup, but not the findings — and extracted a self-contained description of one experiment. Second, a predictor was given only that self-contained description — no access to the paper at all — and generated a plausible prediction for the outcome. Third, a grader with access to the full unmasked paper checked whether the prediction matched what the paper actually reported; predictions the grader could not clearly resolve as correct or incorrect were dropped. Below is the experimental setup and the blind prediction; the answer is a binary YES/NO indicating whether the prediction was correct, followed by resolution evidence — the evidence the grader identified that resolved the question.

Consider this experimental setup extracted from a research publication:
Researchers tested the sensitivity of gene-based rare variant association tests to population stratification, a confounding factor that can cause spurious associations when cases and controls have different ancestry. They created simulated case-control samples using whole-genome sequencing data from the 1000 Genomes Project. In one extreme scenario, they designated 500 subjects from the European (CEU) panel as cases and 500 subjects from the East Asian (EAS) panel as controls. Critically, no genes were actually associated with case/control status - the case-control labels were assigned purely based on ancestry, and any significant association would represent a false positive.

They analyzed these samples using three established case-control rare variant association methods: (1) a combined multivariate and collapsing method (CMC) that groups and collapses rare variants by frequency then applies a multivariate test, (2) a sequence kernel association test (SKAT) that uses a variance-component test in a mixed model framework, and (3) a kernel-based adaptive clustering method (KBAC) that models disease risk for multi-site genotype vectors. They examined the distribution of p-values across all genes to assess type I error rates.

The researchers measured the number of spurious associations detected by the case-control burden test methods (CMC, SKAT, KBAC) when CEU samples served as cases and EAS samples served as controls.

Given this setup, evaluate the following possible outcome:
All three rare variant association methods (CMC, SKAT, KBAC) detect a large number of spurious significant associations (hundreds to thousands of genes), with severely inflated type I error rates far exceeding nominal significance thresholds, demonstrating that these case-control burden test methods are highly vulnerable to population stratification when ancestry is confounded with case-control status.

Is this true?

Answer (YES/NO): NO